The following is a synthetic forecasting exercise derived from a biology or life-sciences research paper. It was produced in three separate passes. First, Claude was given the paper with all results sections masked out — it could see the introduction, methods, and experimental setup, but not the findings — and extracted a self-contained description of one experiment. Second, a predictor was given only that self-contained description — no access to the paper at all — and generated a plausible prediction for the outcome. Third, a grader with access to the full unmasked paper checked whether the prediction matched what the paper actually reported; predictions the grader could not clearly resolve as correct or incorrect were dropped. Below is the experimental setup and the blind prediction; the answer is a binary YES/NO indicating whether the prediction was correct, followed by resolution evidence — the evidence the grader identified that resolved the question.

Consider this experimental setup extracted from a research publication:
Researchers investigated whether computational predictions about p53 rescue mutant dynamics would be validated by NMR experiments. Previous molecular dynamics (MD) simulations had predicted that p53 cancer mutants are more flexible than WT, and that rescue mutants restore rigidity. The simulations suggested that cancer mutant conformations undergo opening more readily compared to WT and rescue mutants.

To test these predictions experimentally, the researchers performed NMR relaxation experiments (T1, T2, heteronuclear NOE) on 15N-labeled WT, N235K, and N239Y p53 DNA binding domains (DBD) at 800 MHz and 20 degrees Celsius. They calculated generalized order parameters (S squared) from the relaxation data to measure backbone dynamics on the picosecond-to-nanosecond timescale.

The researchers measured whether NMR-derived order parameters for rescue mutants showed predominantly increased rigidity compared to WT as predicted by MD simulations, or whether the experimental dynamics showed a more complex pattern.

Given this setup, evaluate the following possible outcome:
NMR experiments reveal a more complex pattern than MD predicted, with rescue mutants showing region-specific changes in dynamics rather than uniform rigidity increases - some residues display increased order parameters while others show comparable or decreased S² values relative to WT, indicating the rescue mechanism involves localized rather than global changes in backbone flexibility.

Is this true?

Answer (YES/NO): YES